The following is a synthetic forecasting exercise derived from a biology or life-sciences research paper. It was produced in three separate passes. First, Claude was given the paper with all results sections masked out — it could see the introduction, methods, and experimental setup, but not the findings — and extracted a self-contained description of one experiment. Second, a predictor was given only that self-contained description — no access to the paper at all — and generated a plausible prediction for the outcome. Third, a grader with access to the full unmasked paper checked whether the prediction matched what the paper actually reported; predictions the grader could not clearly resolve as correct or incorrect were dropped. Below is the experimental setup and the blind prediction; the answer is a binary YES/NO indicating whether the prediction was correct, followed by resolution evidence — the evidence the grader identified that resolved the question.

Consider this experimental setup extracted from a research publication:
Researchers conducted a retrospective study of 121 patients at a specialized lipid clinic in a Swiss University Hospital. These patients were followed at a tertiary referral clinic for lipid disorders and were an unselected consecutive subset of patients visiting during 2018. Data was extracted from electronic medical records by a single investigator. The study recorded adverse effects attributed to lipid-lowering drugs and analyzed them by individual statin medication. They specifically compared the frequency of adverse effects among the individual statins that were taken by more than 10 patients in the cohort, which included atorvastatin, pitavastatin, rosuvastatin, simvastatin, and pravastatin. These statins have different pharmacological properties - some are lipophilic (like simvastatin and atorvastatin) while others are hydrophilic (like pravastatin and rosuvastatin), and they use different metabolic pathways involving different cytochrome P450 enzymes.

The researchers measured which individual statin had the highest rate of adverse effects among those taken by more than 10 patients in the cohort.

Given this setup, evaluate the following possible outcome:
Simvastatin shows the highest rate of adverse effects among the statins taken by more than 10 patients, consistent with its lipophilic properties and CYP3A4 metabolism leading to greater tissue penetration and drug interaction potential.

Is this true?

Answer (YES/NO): NO